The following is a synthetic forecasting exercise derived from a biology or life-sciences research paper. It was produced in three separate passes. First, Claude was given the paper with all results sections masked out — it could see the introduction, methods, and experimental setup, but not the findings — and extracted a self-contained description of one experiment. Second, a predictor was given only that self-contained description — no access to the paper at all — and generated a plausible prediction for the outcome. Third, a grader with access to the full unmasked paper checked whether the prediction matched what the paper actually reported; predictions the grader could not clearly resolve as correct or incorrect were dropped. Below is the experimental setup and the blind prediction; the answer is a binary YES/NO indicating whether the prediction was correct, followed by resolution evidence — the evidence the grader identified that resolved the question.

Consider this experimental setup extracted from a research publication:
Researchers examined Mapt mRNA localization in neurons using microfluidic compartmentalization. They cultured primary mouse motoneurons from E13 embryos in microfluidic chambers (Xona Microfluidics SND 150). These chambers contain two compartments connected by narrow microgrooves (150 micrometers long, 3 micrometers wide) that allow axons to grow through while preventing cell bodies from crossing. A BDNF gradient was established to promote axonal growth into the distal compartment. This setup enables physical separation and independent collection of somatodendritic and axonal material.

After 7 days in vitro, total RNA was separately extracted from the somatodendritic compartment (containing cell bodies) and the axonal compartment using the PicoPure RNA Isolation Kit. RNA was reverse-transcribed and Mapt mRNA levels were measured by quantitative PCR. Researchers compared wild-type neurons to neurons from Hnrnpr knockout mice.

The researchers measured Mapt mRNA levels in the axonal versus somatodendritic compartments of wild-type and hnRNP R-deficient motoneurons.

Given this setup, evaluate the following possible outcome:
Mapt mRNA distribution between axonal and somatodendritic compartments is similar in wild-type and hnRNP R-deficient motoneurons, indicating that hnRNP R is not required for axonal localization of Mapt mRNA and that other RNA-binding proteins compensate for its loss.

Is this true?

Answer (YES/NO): NO